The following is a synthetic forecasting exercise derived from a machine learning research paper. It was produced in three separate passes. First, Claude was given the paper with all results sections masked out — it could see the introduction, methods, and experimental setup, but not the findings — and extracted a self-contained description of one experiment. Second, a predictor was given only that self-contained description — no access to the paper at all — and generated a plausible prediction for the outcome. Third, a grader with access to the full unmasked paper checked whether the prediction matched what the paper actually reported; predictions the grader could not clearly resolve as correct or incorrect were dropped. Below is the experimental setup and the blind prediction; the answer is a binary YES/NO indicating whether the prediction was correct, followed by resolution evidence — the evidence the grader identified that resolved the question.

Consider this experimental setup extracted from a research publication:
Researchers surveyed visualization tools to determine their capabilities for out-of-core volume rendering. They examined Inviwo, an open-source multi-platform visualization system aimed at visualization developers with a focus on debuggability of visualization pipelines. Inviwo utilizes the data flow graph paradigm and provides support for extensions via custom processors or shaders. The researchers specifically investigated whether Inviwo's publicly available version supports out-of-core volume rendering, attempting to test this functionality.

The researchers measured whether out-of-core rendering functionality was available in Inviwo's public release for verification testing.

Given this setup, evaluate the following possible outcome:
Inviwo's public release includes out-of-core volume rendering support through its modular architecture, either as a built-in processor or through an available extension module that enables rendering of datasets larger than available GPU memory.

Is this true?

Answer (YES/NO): NO